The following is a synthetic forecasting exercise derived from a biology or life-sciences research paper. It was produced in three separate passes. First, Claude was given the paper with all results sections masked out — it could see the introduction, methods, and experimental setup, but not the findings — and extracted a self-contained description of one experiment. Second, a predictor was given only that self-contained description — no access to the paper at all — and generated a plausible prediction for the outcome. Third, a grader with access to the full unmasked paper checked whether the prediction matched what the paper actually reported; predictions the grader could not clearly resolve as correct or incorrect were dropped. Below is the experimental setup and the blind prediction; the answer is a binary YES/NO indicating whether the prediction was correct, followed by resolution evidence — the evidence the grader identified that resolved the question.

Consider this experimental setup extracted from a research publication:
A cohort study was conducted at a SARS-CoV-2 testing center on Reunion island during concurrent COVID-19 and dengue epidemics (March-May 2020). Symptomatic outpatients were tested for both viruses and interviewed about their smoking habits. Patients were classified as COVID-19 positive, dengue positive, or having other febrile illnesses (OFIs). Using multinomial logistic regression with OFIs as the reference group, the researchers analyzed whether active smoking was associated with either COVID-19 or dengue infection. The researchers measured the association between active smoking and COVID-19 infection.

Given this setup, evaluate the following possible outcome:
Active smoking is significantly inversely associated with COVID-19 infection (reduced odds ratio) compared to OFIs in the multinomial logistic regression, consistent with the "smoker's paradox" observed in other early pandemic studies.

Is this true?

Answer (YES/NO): YES